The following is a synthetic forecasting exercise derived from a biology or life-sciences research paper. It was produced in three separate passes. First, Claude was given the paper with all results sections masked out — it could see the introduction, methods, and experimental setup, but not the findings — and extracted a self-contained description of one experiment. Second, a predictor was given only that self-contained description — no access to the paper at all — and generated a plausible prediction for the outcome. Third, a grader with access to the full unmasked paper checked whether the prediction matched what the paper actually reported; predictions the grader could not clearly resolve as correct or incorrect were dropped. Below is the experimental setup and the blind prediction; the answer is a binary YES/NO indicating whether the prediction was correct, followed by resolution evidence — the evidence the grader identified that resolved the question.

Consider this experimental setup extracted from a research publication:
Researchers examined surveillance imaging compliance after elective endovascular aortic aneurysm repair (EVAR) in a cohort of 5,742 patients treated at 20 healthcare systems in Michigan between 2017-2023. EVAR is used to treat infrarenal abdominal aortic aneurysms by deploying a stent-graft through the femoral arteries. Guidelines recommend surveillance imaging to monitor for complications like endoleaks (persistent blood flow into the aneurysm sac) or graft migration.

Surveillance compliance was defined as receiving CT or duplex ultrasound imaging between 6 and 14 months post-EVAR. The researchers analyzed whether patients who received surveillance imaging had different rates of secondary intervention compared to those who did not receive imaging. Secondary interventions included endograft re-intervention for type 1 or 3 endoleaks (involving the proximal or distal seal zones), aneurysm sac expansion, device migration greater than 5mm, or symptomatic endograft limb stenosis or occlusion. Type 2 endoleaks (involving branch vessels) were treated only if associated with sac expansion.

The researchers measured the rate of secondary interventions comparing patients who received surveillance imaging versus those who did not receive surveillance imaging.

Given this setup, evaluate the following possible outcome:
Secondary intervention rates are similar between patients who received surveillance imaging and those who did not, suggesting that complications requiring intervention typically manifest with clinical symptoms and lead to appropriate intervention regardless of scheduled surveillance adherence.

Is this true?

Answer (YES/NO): NO